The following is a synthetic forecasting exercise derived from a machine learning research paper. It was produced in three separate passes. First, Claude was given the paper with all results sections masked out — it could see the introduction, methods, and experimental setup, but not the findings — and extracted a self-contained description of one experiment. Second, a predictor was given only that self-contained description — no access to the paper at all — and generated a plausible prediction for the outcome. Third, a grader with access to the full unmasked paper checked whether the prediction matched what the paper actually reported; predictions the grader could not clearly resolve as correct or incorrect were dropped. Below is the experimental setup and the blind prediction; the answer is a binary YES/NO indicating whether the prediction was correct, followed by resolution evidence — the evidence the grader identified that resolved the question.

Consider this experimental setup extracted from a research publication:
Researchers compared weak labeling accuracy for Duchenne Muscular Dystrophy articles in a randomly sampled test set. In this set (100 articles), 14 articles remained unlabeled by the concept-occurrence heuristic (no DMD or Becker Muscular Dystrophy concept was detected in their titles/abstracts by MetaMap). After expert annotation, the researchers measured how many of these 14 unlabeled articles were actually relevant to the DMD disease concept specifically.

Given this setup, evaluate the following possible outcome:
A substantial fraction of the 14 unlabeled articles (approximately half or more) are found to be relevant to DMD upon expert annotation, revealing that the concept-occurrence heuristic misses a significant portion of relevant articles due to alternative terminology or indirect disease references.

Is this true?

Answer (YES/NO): YES